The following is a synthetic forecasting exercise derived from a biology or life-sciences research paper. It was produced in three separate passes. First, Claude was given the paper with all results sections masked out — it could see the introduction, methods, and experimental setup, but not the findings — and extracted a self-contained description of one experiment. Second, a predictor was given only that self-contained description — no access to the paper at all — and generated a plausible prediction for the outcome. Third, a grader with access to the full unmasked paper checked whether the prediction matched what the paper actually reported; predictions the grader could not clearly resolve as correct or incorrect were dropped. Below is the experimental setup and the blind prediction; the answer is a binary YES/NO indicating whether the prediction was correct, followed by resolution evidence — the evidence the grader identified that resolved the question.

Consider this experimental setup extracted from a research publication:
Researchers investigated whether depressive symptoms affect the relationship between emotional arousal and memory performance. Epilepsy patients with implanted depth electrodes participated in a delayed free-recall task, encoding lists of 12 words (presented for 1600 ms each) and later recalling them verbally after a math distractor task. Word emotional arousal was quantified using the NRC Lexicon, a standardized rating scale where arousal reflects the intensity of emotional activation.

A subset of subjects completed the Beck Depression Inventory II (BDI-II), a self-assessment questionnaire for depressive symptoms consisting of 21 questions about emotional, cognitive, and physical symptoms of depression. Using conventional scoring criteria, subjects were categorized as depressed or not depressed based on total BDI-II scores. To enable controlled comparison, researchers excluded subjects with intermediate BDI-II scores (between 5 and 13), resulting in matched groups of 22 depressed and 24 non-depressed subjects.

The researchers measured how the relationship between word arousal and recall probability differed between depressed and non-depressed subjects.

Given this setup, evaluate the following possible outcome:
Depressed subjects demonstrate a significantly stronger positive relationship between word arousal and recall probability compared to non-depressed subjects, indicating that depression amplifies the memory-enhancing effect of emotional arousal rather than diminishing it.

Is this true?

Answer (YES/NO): NO